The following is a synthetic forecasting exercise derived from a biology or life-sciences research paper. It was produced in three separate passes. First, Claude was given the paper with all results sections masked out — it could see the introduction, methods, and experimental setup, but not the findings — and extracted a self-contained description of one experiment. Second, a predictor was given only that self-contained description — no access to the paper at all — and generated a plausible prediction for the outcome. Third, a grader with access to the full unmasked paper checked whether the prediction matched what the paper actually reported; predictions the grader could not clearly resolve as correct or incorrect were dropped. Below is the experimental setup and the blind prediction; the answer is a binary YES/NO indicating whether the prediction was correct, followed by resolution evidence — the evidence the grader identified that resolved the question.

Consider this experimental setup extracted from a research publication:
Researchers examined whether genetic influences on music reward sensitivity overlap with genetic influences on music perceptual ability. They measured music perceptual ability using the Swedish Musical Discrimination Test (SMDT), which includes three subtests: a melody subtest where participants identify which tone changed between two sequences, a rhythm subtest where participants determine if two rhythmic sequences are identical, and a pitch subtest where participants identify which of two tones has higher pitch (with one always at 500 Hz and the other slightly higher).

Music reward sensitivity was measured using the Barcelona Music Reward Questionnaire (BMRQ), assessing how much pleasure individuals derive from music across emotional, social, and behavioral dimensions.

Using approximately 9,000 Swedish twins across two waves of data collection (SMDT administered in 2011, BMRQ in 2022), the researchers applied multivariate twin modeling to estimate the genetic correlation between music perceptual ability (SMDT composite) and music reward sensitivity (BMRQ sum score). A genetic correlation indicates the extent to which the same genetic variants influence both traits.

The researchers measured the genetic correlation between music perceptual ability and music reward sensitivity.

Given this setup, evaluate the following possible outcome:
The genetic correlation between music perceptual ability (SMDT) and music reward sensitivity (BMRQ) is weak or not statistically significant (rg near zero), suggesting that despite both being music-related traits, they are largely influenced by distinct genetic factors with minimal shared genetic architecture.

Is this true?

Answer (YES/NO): NO